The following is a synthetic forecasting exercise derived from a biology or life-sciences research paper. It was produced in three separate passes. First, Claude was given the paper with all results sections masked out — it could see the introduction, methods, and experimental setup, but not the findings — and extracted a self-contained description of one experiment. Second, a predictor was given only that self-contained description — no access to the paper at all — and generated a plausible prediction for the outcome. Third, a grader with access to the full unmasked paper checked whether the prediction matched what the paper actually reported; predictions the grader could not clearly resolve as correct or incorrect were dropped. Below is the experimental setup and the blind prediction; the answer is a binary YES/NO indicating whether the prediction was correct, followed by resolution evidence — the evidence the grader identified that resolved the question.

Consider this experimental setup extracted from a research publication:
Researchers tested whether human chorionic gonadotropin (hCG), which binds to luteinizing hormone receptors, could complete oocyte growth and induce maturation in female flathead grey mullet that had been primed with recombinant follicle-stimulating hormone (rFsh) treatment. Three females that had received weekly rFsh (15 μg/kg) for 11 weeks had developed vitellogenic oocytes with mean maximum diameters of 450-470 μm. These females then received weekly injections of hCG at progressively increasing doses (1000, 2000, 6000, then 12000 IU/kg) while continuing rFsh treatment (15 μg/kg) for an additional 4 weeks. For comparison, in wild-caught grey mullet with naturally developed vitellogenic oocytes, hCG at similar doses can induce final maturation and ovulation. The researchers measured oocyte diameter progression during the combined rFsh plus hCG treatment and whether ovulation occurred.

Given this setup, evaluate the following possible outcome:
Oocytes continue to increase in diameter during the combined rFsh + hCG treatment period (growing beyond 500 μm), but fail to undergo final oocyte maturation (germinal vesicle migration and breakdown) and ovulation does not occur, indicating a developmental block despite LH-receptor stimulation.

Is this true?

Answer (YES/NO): NO